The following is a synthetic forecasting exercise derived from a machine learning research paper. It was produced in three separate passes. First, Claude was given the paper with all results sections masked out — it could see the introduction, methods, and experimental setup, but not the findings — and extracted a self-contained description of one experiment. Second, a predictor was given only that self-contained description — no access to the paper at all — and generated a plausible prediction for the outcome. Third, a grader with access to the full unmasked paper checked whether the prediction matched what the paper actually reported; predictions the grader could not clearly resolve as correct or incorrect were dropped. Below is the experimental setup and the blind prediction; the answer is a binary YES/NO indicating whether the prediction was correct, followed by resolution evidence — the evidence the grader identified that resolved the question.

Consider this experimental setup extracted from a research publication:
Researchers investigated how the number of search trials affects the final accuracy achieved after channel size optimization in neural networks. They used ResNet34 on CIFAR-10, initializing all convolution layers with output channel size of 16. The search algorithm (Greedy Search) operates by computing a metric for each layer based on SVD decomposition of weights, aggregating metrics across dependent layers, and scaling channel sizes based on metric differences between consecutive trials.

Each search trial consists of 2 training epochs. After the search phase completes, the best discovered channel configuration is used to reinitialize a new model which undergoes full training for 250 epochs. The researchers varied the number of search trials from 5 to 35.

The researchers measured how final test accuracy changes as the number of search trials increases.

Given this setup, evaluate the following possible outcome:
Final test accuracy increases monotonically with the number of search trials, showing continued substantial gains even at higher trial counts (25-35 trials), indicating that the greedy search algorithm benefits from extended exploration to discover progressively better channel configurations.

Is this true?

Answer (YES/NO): NO